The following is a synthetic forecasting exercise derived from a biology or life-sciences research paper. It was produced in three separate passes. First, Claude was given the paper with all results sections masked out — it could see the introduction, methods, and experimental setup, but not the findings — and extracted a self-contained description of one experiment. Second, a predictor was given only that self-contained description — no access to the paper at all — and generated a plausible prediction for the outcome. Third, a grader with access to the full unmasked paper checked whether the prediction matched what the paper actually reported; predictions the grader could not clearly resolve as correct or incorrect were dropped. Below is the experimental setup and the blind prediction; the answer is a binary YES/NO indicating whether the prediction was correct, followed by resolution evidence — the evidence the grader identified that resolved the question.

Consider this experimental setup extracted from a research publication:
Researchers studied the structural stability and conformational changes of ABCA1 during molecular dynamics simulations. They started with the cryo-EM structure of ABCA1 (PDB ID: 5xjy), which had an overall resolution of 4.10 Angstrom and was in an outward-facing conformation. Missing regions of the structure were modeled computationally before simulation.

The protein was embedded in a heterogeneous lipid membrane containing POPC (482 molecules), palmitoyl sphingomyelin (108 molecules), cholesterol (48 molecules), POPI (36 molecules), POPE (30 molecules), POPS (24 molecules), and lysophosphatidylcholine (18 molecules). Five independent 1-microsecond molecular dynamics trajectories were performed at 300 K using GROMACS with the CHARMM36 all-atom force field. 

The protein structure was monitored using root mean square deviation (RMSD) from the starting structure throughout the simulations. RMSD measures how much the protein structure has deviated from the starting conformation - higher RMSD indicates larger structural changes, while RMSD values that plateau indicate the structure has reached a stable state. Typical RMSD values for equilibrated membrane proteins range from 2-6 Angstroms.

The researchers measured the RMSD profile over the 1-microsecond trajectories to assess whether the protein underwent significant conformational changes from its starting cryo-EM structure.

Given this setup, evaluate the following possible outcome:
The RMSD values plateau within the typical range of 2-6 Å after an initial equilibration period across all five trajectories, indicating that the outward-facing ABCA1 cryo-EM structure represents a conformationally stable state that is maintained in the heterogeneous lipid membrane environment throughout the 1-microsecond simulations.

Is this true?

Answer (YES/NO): NO